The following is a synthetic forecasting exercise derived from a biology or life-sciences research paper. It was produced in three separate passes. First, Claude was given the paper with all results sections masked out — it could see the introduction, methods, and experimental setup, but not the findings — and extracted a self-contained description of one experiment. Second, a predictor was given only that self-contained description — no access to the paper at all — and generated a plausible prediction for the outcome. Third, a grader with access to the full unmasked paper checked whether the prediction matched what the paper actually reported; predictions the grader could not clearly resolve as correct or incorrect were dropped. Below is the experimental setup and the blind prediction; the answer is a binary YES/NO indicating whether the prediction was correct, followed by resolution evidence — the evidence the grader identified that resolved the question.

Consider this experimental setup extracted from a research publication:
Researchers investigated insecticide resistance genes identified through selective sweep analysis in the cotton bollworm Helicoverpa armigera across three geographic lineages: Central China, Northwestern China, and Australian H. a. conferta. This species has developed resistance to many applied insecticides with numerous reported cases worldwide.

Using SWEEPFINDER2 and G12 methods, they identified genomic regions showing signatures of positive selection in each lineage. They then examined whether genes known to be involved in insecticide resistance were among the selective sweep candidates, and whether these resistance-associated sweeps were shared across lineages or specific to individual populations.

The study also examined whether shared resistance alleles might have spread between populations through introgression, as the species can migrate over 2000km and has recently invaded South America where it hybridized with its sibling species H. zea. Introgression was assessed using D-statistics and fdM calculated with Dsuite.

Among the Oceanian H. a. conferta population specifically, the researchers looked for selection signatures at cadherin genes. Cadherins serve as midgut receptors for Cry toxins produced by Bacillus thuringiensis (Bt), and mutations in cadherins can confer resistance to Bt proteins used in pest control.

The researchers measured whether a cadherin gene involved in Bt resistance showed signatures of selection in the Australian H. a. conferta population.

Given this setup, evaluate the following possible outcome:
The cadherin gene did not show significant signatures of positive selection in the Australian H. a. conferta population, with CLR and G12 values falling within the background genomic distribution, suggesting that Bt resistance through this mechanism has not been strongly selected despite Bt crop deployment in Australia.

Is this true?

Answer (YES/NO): NO